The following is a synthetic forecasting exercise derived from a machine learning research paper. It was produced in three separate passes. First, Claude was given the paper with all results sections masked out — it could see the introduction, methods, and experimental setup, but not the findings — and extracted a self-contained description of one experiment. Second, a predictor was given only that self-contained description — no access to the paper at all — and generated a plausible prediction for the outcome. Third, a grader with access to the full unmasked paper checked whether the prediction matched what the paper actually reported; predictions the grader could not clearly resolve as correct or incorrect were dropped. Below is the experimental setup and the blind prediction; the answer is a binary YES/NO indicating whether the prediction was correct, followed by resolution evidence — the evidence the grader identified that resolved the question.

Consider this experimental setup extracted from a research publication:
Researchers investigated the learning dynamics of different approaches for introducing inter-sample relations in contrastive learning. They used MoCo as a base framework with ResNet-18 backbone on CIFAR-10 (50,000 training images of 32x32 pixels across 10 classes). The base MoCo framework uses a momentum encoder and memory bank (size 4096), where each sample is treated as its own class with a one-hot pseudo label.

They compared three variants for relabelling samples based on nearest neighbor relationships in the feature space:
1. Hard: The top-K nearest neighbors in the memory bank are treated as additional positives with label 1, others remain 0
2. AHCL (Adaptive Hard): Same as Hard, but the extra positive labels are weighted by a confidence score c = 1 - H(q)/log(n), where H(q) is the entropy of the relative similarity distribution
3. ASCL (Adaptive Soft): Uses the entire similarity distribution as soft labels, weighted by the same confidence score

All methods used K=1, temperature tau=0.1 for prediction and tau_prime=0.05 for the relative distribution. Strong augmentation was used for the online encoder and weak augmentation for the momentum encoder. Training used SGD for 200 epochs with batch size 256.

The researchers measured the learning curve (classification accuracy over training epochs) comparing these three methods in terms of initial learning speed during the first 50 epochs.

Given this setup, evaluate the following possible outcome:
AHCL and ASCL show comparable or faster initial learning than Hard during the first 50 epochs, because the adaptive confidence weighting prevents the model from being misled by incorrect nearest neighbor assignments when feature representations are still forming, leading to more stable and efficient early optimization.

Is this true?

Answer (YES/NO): YES